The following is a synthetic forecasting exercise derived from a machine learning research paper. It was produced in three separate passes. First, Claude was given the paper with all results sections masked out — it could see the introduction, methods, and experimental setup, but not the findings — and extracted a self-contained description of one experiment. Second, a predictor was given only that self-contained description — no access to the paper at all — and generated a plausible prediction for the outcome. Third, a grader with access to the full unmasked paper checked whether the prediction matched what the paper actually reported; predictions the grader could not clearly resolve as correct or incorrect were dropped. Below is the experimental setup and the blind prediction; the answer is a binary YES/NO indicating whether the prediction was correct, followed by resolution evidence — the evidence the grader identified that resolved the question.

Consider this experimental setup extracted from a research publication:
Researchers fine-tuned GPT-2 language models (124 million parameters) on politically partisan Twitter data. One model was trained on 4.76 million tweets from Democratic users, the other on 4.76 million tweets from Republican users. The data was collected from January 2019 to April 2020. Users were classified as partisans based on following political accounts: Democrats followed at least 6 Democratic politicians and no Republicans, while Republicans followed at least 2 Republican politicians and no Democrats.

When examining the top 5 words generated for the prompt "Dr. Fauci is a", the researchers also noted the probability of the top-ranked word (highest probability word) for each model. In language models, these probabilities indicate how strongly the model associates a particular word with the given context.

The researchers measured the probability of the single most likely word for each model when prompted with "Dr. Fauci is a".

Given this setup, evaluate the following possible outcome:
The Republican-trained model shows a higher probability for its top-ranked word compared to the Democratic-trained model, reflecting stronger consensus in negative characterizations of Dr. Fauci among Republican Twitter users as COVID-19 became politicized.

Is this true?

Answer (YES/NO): NO